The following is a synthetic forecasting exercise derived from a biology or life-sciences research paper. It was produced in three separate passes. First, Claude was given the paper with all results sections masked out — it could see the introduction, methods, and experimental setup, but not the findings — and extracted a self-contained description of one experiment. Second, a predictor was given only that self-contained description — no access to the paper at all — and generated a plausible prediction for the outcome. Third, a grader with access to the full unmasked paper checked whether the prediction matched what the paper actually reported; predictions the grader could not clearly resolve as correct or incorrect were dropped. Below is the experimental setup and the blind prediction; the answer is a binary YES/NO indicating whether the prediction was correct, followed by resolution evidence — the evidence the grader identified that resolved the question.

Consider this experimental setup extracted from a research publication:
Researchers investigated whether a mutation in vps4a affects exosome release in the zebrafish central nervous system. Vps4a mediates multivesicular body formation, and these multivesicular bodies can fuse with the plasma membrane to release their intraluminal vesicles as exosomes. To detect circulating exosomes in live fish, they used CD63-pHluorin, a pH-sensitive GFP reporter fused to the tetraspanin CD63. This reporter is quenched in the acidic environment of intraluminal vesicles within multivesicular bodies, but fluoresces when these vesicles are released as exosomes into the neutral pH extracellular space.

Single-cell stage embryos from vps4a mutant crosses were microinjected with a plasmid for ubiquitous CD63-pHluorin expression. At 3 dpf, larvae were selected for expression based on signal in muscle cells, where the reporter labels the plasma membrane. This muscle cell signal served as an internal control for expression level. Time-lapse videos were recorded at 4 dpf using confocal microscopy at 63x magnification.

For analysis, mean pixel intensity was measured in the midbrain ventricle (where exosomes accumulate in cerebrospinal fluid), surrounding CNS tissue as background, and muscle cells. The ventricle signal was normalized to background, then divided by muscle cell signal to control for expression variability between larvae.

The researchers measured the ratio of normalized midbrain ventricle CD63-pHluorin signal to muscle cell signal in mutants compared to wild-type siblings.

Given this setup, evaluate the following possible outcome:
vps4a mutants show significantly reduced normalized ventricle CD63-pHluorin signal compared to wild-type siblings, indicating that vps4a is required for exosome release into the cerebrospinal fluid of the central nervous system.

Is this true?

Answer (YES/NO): YES